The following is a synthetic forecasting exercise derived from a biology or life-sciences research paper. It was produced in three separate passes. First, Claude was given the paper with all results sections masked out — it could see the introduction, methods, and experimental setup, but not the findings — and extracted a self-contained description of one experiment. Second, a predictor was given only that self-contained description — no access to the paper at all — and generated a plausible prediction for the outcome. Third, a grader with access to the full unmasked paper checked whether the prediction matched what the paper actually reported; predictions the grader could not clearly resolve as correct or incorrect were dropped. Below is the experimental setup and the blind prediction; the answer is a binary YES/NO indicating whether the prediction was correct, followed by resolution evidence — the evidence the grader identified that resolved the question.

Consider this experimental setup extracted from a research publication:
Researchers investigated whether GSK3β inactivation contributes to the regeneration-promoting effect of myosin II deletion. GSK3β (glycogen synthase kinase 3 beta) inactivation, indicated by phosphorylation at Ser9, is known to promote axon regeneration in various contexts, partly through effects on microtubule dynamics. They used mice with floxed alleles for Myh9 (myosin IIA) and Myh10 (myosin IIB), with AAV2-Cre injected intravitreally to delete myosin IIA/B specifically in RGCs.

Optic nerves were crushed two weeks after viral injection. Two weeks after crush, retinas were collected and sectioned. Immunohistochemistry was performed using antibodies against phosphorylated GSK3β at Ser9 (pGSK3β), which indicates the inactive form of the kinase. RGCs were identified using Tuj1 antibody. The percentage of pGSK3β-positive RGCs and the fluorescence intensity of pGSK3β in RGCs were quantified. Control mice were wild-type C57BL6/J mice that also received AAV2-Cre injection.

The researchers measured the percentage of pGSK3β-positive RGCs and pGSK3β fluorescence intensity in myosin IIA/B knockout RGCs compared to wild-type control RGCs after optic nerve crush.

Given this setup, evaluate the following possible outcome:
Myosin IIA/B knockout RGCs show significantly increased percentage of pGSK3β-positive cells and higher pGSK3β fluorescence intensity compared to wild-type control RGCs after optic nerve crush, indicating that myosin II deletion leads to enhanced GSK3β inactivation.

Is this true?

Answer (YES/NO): NO